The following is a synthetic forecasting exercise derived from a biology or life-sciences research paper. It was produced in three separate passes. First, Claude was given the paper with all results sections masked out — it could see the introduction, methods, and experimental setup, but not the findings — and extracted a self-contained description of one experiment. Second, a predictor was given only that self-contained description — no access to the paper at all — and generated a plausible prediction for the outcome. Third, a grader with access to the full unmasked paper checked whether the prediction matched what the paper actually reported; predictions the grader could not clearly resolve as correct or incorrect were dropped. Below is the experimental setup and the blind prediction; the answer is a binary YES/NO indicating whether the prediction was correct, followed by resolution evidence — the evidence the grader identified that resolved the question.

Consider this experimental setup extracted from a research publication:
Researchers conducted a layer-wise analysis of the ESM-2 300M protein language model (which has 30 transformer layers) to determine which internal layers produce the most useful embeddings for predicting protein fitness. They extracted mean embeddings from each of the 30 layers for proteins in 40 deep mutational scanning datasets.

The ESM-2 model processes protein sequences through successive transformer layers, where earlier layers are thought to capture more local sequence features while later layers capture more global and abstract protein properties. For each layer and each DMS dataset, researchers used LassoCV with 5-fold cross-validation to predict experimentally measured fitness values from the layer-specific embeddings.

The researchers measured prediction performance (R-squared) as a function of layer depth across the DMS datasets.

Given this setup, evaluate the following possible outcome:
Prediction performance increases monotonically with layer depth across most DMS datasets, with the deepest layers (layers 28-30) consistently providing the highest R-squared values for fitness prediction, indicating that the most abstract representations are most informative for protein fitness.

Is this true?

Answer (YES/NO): YES